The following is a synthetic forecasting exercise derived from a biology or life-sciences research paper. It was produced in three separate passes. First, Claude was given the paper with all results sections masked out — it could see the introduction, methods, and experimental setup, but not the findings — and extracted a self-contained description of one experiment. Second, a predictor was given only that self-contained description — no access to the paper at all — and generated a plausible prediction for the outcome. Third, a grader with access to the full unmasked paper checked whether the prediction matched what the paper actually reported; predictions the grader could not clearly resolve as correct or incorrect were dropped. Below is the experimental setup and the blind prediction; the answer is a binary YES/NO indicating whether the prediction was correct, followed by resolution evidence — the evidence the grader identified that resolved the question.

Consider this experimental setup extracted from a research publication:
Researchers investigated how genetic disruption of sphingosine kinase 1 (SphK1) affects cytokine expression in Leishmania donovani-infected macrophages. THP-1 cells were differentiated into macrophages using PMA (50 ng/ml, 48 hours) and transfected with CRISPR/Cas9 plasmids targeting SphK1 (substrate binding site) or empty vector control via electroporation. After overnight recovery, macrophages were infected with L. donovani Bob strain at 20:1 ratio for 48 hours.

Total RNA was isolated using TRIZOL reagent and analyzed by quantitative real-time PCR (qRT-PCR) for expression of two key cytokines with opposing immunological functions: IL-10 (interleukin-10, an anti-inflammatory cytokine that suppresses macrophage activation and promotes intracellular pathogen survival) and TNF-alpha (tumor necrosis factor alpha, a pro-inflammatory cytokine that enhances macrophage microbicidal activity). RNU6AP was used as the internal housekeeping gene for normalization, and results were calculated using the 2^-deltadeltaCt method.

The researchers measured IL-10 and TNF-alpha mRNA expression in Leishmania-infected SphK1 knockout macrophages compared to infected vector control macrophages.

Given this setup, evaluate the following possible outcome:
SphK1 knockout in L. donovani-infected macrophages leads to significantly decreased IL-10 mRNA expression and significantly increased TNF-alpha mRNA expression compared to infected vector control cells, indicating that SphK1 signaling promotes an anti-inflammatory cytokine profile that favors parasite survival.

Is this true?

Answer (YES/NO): YES